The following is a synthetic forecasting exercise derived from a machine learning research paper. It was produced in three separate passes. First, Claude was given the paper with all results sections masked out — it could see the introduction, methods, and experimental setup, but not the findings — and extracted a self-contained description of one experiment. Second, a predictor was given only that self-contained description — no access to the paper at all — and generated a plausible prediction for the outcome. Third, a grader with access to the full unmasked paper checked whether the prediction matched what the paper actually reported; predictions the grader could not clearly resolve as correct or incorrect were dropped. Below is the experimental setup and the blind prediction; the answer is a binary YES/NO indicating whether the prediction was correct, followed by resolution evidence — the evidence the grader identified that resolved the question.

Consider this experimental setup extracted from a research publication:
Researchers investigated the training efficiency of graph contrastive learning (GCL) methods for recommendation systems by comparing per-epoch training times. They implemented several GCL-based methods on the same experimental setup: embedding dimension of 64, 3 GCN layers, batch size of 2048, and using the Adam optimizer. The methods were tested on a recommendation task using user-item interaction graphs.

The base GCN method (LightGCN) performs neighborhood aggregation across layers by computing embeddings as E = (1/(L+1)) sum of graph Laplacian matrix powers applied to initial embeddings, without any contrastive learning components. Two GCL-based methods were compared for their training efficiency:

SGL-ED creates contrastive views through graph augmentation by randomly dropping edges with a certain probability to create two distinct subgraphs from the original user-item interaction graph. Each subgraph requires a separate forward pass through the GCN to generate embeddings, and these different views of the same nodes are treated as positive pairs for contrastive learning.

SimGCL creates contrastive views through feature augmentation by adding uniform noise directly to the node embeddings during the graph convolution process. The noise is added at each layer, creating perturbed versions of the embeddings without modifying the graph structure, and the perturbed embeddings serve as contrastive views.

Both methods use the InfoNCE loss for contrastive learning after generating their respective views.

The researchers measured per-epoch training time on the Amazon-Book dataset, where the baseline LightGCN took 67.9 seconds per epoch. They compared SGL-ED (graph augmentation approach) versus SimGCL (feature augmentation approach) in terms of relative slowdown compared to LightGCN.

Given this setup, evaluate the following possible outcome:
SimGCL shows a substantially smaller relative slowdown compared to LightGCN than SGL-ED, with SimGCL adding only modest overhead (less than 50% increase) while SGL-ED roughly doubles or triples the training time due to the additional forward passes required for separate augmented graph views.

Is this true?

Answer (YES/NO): NO